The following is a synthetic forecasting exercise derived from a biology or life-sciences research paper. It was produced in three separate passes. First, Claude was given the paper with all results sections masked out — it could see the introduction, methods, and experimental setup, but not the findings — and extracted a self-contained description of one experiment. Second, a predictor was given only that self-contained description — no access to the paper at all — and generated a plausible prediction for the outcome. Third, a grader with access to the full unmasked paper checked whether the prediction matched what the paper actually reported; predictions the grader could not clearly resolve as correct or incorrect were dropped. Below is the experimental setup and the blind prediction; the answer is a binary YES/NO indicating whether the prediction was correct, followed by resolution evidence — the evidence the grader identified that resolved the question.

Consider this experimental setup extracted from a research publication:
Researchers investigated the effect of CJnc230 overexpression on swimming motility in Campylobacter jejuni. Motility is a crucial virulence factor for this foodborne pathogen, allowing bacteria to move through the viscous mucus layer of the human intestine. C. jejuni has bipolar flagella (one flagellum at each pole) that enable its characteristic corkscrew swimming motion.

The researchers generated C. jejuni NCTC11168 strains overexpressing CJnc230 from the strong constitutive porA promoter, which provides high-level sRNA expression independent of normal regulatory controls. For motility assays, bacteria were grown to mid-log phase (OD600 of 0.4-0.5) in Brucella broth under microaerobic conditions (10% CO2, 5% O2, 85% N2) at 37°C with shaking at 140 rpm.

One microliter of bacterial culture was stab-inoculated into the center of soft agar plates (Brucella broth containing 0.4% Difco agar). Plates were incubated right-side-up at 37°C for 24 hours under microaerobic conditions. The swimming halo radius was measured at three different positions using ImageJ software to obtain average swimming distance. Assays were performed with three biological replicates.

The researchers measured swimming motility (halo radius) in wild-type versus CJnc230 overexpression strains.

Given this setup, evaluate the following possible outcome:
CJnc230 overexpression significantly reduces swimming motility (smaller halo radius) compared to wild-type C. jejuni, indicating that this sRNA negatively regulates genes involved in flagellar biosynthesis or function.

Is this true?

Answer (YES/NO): NO